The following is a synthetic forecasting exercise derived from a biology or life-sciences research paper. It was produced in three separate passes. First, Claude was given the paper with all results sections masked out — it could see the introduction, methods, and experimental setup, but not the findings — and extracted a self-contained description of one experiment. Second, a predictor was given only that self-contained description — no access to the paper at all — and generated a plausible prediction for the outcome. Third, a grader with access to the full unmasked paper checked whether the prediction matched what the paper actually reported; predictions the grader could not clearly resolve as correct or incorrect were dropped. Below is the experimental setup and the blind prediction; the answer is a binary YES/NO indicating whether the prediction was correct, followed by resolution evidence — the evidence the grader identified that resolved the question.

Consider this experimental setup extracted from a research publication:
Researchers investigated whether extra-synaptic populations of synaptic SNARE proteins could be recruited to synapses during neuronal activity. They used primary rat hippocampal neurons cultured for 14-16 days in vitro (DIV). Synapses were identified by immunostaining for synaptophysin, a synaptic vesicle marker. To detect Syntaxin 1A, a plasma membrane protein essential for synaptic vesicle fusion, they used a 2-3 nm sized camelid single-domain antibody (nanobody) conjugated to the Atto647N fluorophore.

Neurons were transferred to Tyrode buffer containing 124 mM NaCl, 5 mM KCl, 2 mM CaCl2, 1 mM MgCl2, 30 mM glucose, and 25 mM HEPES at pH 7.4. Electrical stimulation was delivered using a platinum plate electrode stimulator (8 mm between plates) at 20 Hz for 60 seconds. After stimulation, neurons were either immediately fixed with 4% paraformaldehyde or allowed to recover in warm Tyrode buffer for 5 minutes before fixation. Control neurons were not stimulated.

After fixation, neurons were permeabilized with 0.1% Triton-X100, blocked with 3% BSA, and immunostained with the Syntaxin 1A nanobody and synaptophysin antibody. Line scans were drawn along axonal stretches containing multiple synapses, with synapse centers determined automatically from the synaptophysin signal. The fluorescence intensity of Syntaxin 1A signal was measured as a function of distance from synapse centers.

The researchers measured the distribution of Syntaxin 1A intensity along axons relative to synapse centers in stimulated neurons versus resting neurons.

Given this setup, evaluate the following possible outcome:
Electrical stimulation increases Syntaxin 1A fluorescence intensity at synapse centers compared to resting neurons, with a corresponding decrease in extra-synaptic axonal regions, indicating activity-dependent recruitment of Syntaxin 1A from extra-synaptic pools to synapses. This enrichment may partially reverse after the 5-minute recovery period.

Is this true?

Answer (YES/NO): YES